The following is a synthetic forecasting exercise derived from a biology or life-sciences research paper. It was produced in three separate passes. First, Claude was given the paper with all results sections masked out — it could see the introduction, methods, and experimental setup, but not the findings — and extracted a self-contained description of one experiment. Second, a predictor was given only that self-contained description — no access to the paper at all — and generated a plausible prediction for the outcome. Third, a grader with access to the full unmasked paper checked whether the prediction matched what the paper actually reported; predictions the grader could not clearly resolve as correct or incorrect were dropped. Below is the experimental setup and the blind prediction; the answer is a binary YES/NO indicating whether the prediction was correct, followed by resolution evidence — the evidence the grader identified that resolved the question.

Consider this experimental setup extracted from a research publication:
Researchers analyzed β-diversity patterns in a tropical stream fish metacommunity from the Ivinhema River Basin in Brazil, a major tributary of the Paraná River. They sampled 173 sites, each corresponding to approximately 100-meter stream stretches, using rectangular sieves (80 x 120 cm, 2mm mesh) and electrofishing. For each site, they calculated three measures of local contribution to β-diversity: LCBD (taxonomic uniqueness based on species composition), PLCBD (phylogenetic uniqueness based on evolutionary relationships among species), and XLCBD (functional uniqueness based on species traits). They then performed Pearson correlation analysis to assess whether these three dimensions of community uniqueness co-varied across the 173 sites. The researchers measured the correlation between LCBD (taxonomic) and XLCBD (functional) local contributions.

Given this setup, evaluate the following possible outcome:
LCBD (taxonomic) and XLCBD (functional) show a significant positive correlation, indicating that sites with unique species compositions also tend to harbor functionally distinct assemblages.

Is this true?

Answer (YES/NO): NO